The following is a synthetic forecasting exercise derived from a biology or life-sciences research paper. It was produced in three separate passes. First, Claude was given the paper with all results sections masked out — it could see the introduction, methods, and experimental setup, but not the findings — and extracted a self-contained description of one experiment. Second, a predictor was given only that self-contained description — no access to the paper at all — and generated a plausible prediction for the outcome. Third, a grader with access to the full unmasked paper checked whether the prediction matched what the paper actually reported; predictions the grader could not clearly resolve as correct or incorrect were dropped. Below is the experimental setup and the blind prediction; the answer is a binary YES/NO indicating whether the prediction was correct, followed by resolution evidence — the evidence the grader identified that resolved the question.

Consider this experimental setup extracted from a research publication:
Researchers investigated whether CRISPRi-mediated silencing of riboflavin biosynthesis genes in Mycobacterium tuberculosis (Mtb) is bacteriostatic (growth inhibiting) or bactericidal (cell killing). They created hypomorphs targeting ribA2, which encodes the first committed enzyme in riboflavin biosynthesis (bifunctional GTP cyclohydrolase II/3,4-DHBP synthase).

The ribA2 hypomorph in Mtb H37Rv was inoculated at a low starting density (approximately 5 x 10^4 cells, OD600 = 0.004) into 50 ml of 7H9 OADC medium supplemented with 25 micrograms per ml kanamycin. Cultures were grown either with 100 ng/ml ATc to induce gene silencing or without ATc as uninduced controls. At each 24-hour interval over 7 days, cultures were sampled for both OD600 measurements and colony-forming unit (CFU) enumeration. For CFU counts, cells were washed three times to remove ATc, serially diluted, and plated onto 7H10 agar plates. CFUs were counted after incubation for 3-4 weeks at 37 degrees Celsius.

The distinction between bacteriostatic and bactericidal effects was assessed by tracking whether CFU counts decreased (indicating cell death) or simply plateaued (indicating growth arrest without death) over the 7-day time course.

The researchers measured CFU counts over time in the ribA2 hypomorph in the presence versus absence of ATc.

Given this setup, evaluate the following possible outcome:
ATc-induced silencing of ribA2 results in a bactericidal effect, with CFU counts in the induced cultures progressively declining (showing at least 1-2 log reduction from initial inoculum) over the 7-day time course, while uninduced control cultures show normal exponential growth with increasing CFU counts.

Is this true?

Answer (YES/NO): YES